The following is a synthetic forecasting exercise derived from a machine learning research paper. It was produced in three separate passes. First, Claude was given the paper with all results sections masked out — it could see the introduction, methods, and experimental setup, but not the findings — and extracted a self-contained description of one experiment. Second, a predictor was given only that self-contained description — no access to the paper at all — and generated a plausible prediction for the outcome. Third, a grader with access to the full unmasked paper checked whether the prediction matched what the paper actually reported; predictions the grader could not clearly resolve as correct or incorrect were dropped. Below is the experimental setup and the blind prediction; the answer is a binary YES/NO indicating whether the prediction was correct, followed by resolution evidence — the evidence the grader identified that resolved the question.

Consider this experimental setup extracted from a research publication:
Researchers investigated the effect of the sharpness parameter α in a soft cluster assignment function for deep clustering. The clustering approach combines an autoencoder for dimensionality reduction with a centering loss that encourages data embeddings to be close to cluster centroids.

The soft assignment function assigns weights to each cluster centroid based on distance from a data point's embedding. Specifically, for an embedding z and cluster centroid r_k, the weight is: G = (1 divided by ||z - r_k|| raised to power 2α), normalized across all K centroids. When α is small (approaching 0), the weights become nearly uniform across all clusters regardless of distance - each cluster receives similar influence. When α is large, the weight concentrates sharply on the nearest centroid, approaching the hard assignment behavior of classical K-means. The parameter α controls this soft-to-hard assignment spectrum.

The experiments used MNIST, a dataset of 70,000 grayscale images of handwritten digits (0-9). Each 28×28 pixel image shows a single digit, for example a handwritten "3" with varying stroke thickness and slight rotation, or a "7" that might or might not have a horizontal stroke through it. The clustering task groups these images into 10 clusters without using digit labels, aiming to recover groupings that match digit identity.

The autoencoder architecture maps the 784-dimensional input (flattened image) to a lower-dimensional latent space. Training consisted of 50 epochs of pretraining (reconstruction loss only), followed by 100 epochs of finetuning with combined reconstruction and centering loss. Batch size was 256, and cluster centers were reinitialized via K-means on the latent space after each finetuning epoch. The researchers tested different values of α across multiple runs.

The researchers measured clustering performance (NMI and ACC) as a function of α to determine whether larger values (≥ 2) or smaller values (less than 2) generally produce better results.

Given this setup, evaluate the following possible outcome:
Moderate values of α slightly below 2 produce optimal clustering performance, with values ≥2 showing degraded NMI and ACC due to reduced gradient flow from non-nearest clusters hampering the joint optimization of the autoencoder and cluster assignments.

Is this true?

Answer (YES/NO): NO